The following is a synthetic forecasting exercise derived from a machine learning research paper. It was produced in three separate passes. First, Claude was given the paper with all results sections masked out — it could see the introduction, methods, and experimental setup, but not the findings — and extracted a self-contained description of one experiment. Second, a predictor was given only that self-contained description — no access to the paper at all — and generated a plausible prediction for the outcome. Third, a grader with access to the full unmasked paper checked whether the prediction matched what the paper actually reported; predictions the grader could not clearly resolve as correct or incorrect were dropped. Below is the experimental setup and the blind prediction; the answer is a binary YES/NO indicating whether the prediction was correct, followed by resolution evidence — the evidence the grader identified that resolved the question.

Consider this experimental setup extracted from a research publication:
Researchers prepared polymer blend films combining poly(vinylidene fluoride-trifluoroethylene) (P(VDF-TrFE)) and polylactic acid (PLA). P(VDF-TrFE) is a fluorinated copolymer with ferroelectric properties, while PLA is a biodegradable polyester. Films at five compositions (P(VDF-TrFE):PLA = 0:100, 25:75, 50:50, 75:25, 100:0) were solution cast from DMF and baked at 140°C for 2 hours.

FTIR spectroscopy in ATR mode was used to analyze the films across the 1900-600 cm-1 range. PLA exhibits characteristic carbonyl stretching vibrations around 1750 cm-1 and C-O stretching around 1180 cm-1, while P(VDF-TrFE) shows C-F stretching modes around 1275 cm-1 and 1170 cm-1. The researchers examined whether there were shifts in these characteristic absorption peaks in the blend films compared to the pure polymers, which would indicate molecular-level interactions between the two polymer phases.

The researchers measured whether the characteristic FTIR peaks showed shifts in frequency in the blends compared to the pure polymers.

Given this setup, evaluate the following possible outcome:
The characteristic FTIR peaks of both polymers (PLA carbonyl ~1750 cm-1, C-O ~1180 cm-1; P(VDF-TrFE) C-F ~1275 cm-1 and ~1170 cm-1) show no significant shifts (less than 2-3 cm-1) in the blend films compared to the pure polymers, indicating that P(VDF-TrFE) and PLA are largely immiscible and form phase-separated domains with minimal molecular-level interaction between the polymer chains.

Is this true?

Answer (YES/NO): NO